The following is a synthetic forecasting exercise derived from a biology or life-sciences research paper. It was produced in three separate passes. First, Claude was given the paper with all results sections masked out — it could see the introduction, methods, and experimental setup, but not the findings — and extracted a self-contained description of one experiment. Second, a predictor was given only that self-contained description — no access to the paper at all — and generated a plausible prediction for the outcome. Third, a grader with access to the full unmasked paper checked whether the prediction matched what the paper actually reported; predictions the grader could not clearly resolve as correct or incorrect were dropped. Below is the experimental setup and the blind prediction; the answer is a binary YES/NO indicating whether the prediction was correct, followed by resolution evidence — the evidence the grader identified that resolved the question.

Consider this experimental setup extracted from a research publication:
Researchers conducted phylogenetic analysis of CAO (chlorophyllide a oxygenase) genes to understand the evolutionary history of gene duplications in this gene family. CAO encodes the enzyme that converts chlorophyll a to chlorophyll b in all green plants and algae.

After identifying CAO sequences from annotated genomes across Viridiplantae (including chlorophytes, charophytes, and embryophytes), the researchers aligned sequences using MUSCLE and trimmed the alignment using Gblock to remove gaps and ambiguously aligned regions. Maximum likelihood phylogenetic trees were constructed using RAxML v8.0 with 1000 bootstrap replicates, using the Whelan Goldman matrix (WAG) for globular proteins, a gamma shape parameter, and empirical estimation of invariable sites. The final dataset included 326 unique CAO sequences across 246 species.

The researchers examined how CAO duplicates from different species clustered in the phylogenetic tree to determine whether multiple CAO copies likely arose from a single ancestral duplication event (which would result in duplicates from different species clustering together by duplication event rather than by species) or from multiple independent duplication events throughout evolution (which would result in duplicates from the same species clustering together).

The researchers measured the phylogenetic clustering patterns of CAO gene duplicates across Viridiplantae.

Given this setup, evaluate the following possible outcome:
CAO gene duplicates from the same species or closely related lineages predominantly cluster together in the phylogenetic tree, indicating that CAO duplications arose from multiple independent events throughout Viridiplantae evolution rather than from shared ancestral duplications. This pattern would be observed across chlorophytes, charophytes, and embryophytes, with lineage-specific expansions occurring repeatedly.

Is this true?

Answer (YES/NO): YES